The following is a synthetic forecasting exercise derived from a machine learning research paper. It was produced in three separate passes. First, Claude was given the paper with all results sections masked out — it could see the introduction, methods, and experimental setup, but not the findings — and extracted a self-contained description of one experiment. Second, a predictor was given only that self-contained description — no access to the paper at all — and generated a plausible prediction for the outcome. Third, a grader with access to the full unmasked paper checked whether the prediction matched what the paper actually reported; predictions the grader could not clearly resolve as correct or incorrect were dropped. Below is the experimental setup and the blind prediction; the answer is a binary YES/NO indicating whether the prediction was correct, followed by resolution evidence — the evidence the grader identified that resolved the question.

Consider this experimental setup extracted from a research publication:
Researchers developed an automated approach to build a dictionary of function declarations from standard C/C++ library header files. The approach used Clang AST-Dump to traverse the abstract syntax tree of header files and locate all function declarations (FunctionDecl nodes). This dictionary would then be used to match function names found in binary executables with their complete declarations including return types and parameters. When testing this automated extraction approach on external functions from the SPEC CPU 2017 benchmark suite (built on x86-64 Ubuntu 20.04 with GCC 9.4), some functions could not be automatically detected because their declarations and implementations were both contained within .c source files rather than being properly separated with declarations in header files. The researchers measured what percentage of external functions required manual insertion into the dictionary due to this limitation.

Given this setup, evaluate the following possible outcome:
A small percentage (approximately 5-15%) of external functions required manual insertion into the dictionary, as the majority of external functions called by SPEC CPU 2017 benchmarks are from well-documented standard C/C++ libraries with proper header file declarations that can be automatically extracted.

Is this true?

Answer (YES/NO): NO